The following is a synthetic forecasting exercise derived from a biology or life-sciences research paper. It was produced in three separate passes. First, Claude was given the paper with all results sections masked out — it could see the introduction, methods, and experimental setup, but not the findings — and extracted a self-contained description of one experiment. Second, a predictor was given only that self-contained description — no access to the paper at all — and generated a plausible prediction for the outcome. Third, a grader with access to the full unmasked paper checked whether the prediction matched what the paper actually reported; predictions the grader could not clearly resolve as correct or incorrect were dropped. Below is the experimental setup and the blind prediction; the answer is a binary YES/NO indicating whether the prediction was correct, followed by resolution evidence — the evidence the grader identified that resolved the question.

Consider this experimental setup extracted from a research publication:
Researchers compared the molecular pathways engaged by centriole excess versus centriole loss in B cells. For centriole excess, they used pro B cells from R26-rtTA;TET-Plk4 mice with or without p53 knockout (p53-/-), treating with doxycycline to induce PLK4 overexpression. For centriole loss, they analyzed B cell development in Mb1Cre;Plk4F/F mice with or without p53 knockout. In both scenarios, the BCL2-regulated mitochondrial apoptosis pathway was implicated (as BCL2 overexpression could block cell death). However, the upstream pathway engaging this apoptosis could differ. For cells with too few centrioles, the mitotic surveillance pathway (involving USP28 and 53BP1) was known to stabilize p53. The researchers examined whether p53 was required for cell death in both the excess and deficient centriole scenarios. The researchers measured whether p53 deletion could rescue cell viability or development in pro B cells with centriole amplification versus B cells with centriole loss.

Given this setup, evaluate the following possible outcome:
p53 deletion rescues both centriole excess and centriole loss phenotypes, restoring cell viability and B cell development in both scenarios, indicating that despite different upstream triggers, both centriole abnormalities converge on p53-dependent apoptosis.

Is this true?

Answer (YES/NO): NO